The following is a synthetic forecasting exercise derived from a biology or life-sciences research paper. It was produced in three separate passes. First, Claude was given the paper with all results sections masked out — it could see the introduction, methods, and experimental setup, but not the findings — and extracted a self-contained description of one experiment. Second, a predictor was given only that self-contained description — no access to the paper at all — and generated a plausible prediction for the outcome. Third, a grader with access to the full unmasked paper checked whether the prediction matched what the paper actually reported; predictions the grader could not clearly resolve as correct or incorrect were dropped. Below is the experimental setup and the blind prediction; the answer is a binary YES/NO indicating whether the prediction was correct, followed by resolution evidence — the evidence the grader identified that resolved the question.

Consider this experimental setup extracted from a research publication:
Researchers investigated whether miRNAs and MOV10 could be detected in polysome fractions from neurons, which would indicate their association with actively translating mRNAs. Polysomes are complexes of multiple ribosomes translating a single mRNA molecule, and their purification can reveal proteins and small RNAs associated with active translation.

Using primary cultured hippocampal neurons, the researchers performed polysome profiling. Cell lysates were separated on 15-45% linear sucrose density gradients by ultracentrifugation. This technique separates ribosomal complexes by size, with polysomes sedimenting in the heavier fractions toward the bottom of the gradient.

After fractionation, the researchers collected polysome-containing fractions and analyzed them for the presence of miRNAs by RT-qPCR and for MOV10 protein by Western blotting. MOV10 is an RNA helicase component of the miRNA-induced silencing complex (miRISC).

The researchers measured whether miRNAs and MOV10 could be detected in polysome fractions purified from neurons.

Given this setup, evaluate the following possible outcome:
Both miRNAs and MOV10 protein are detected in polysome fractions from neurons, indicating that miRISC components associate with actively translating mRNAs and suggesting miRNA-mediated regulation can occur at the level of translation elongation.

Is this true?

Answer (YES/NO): YES